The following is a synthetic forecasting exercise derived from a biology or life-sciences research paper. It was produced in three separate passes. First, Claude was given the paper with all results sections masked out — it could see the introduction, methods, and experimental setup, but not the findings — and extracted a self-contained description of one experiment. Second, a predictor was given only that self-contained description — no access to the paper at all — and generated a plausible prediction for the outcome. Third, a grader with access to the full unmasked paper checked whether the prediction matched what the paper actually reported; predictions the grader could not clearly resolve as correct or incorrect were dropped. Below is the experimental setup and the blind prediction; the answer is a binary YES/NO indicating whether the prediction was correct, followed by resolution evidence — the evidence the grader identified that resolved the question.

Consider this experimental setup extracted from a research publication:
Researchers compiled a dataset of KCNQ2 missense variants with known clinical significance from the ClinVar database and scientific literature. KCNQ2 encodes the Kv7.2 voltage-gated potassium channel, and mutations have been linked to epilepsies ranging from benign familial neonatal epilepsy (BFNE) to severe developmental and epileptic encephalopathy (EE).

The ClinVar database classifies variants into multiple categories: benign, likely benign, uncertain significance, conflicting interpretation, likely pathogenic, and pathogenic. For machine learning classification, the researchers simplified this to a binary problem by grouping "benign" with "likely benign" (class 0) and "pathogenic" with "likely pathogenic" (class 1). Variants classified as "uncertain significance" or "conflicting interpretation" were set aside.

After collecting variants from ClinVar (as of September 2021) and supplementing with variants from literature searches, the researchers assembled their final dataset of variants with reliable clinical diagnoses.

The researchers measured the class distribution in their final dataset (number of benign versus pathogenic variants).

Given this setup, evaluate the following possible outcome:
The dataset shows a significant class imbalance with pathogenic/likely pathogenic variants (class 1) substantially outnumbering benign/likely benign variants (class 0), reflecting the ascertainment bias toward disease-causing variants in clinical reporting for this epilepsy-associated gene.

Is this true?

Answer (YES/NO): YES